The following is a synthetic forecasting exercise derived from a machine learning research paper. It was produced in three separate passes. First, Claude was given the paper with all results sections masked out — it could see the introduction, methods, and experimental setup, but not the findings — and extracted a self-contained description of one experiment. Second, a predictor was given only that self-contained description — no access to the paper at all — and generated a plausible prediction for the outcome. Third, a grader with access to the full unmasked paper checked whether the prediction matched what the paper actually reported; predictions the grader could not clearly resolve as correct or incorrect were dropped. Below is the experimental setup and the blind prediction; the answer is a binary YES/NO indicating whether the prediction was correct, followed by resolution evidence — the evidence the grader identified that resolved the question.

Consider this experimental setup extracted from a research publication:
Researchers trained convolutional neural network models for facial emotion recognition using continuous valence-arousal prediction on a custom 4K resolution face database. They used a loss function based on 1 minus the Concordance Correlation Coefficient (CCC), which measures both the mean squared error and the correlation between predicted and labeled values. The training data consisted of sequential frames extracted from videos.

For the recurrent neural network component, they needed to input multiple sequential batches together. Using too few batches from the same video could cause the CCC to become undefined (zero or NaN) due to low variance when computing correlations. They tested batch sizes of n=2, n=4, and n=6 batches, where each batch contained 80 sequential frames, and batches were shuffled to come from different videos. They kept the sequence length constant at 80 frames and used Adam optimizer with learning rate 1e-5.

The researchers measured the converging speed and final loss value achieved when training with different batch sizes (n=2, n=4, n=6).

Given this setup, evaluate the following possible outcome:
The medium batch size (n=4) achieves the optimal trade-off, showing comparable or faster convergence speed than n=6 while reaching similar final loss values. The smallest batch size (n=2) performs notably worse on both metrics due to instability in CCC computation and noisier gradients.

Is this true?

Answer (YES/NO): NO